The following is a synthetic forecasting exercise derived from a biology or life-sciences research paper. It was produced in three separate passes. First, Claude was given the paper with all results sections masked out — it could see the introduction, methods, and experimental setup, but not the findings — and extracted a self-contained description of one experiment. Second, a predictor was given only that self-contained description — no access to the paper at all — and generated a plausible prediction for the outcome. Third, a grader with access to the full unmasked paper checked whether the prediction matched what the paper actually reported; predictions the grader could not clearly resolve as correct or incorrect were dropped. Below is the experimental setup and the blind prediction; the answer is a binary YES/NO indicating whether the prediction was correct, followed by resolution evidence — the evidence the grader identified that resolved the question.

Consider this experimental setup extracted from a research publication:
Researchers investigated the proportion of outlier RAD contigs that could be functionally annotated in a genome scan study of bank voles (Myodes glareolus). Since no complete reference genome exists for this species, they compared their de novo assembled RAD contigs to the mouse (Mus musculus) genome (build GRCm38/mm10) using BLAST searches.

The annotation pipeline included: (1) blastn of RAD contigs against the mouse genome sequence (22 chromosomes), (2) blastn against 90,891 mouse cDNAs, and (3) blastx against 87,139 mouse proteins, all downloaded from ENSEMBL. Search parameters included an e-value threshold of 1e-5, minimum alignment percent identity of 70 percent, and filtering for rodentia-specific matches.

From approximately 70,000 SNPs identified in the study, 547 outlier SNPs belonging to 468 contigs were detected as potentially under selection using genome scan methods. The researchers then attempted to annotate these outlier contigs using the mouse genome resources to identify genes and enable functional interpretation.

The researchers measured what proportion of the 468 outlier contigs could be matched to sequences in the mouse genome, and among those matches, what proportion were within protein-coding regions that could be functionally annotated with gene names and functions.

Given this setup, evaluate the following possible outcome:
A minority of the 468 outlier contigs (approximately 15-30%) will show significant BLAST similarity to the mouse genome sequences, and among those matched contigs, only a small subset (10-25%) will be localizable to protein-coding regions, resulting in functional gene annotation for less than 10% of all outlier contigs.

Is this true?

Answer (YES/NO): NO